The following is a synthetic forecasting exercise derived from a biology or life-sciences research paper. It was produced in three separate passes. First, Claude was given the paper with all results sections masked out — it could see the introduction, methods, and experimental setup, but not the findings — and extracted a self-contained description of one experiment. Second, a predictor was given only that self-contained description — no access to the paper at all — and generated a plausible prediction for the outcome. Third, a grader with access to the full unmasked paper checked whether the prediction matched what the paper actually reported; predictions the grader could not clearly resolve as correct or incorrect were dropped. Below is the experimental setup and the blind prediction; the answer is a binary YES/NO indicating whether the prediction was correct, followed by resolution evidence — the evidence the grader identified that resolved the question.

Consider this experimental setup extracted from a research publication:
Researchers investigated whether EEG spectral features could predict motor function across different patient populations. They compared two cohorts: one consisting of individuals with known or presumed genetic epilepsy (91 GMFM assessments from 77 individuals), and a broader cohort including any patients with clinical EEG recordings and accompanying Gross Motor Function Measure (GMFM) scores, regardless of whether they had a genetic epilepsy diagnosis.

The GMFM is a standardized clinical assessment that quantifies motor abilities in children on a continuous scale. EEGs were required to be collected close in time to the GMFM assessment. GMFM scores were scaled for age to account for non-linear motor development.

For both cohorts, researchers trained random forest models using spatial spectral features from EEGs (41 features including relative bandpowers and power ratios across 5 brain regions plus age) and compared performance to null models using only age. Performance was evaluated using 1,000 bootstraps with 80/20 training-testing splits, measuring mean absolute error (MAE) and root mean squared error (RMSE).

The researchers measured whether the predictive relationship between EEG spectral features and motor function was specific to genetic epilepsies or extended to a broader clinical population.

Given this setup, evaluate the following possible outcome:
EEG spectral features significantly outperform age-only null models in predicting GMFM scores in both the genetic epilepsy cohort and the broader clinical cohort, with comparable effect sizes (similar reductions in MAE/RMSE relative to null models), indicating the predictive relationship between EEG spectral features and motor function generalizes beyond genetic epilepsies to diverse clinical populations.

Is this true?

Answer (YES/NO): NO